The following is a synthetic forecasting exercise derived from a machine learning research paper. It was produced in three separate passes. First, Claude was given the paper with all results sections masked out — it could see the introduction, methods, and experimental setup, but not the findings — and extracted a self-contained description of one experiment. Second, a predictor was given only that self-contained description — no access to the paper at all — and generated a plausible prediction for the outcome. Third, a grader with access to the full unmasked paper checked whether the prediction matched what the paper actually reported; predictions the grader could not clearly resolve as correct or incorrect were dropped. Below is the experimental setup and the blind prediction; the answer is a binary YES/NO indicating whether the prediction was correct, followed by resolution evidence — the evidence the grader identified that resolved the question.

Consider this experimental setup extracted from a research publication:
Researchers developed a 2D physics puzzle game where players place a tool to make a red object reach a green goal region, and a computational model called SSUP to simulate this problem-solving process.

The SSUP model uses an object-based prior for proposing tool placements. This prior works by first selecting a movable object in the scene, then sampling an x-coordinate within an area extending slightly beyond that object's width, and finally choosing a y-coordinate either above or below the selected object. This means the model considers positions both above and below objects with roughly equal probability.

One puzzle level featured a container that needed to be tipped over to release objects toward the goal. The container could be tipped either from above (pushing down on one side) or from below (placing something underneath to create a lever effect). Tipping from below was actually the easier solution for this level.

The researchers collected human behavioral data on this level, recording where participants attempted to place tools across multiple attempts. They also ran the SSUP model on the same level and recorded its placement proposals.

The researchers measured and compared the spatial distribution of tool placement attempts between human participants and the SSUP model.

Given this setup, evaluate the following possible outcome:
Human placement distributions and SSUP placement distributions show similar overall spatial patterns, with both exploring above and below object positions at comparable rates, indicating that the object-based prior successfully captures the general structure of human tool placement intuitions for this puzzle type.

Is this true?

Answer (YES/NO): NO